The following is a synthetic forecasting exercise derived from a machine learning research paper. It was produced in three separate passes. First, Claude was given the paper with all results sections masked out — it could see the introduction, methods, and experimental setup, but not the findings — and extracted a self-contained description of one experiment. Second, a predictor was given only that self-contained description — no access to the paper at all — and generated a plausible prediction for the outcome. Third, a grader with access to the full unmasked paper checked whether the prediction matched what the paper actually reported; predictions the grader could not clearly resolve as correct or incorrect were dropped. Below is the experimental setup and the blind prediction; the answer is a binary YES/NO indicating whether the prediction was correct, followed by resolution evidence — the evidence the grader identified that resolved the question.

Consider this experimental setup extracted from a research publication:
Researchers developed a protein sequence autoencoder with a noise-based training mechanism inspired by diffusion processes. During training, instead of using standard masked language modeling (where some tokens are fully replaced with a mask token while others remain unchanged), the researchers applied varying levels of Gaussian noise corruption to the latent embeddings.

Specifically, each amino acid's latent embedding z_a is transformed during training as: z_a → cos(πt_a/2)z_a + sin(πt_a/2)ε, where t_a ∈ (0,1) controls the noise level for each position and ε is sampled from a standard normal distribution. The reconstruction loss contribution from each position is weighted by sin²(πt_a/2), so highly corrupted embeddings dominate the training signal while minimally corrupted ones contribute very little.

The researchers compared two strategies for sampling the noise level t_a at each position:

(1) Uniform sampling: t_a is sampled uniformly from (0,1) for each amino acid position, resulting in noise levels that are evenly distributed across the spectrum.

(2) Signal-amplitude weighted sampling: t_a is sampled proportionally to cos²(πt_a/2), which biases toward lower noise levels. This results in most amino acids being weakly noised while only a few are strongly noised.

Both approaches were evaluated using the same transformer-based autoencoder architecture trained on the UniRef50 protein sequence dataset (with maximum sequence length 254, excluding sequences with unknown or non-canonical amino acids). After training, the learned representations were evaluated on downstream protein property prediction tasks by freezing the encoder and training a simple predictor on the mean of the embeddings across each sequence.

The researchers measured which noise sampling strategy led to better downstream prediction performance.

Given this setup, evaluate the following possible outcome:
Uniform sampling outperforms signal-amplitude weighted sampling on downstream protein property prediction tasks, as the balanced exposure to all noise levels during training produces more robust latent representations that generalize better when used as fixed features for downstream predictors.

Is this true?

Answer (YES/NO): NO